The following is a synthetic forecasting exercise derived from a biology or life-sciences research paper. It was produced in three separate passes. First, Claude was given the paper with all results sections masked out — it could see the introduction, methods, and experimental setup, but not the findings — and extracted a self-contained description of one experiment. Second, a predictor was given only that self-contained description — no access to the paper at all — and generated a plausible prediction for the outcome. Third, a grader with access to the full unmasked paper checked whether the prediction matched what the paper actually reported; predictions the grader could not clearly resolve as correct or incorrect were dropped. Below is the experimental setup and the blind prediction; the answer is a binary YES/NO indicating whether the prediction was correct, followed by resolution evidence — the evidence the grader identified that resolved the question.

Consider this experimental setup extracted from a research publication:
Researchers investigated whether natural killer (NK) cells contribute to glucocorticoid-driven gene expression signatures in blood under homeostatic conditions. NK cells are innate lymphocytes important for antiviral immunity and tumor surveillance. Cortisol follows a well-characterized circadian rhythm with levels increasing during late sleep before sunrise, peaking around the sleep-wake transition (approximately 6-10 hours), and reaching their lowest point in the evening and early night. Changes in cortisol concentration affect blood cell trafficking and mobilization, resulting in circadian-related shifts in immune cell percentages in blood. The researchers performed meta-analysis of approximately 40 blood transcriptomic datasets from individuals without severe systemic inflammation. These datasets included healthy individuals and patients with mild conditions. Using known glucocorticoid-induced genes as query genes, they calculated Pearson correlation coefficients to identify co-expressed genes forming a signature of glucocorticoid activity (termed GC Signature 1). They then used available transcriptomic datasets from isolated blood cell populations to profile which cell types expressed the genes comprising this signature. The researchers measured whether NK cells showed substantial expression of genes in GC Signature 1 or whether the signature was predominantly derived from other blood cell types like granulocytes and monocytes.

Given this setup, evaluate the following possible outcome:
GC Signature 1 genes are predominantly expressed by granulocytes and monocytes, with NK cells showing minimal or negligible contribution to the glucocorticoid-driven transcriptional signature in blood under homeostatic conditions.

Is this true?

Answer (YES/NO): NO